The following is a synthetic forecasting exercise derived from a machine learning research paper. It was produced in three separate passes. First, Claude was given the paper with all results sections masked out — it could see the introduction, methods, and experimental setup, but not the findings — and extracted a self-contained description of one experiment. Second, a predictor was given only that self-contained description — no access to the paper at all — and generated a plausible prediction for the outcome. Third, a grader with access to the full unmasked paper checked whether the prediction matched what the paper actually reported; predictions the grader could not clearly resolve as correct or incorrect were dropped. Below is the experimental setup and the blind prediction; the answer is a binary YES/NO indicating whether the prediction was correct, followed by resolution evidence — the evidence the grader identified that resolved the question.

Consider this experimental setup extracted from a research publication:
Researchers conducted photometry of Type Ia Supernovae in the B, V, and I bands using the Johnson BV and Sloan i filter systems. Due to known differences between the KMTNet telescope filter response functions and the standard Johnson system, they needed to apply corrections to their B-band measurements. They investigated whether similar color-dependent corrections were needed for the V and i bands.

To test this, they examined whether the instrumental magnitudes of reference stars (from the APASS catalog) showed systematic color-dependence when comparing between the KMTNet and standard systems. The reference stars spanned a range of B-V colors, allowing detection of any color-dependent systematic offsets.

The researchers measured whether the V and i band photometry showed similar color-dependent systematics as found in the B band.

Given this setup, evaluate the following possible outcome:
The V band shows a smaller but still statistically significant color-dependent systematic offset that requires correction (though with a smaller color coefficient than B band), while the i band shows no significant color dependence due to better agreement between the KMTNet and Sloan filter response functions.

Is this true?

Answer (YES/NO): NO